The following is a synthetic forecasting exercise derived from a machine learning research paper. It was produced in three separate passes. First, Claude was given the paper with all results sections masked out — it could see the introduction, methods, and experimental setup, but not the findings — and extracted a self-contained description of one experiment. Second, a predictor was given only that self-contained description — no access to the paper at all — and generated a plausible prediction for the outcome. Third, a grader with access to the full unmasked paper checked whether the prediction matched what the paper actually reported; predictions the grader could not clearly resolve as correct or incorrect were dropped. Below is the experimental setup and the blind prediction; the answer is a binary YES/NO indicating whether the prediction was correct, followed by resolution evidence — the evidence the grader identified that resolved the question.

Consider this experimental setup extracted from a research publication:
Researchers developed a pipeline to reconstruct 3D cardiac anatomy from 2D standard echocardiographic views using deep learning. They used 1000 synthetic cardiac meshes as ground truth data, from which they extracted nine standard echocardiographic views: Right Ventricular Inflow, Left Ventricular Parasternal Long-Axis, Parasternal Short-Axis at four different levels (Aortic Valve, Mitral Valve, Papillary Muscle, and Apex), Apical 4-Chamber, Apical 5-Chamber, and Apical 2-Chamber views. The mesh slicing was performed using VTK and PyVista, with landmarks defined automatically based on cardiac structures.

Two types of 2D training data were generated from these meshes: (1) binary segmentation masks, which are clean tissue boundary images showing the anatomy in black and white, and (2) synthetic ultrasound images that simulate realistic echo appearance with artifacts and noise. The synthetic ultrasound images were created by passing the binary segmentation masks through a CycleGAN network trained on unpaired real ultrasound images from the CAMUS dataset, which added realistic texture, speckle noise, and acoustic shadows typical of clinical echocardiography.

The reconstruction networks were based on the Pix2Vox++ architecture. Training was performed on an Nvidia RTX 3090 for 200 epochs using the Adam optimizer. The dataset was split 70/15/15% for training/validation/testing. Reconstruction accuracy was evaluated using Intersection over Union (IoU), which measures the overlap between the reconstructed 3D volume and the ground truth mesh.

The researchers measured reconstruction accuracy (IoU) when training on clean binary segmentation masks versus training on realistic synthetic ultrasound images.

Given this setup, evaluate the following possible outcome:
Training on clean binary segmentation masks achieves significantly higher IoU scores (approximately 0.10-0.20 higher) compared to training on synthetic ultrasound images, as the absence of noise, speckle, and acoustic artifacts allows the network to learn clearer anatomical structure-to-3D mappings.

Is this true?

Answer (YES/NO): YES